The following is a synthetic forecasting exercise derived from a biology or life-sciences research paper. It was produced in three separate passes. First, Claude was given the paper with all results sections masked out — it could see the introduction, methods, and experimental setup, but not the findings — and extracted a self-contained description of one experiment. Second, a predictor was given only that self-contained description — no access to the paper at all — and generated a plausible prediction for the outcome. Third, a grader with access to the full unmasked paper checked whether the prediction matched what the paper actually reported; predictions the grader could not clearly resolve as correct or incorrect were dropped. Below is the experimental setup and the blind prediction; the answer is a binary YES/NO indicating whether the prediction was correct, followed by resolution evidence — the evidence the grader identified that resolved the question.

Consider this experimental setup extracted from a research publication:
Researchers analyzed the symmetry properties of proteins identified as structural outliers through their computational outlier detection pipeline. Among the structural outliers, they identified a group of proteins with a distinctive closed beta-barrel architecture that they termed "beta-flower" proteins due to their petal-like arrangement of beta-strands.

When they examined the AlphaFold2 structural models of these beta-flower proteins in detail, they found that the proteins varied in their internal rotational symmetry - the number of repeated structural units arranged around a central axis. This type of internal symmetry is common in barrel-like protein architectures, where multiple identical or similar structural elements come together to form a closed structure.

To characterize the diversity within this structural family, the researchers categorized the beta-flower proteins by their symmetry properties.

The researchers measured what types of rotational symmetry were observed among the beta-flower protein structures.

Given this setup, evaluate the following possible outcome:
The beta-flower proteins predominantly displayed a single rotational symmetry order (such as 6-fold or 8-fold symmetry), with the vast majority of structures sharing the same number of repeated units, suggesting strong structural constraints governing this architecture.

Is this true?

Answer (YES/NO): NO